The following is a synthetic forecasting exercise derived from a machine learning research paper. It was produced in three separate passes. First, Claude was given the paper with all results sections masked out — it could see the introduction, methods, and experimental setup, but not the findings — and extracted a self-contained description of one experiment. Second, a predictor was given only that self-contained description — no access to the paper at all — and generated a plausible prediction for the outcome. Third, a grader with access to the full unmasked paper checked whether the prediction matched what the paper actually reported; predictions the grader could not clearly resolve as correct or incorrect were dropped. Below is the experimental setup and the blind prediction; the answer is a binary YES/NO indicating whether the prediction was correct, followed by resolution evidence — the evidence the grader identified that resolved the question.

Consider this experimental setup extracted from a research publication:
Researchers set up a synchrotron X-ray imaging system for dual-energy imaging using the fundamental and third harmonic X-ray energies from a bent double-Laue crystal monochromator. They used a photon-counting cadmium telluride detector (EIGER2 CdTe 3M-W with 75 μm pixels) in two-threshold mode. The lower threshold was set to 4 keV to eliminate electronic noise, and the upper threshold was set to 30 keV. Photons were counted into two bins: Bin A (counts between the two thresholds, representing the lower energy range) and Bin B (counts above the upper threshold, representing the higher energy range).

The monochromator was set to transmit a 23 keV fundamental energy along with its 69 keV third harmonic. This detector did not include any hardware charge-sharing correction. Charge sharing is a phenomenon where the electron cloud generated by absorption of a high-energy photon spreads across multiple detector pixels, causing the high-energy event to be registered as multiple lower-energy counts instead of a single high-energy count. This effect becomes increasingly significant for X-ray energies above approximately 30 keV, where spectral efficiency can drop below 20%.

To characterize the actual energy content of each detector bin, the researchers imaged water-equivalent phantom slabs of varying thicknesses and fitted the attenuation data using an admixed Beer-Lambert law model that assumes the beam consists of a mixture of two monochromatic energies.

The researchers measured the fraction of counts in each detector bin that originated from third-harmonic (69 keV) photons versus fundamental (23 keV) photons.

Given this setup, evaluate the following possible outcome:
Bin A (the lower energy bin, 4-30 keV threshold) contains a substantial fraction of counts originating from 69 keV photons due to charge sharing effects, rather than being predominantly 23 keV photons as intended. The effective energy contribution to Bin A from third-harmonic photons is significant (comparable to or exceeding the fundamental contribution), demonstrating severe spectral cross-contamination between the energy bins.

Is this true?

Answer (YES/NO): NO